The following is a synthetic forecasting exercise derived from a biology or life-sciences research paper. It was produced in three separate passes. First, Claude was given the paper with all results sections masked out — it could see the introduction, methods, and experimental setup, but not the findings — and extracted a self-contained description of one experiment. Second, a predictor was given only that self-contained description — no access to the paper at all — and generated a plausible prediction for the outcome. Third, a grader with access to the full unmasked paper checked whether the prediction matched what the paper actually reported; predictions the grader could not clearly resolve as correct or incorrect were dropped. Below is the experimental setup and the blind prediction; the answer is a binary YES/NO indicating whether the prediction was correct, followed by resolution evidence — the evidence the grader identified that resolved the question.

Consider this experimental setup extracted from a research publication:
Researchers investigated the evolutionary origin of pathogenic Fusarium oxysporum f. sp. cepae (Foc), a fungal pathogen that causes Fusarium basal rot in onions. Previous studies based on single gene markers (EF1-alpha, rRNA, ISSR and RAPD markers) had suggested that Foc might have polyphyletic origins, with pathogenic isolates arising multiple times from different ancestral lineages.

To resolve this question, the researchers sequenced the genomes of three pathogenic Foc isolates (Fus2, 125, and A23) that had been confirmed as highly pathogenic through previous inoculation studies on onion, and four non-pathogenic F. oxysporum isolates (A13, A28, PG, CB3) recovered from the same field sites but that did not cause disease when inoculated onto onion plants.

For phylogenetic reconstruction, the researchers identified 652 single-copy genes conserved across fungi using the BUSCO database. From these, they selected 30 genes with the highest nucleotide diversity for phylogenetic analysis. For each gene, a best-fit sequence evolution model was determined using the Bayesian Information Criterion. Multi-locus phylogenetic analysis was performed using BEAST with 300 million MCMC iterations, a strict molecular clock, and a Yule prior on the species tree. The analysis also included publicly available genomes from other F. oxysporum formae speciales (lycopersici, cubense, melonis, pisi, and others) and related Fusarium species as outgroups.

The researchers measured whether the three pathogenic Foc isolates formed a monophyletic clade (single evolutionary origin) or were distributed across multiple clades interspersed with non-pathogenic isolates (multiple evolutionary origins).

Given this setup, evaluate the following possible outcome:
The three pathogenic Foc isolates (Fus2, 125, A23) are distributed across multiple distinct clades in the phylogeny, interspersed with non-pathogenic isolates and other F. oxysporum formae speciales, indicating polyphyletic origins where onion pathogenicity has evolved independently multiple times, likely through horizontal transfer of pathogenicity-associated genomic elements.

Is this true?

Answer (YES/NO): NO